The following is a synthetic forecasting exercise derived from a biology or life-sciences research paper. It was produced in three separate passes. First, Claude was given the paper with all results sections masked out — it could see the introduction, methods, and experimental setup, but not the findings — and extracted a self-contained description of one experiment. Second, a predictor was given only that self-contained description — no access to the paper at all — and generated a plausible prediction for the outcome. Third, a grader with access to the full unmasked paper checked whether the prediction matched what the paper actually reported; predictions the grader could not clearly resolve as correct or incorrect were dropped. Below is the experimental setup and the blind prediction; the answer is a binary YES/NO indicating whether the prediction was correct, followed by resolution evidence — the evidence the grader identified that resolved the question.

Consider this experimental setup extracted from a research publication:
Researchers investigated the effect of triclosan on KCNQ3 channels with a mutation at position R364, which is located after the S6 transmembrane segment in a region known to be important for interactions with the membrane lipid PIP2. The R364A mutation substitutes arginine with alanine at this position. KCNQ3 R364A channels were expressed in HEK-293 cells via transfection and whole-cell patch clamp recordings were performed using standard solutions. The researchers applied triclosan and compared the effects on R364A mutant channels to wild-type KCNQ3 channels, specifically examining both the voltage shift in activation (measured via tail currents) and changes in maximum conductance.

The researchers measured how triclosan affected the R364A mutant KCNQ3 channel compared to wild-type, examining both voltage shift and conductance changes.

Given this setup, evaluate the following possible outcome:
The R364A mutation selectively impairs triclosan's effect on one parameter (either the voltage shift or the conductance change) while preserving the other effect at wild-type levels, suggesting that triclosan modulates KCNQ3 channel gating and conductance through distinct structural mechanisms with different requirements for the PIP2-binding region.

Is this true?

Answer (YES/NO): NO